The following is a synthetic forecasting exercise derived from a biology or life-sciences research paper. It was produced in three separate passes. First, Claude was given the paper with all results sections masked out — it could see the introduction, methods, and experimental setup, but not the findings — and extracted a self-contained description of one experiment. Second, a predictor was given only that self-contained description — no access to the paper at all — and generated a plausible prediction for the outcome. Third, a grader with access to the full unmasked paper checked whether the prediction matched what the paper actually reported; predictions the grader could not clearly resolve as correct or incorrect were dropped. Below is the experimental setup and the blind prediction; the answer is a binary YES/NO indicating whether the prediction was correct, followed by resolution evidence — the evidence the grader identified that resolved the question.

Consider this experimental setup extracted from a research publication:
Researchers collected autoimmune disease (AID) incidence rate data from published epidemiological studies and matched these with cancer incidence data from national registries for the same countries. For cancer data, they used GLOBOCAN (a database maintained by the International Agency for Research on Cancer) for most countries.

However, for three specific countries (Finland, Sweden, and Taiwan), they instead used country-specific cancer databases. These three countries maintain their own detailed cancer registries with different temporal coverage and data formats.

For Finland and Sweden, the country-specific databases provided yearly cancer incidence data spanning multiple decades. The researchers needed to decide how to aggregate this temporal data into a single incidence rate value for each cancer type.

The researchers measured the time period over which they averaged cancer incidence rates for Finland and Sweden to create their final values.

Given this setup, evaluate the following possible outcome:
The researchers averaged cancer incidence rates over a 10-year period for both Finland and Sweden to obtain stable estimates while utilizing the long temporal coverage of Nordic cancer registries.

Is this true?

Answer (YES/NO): NO